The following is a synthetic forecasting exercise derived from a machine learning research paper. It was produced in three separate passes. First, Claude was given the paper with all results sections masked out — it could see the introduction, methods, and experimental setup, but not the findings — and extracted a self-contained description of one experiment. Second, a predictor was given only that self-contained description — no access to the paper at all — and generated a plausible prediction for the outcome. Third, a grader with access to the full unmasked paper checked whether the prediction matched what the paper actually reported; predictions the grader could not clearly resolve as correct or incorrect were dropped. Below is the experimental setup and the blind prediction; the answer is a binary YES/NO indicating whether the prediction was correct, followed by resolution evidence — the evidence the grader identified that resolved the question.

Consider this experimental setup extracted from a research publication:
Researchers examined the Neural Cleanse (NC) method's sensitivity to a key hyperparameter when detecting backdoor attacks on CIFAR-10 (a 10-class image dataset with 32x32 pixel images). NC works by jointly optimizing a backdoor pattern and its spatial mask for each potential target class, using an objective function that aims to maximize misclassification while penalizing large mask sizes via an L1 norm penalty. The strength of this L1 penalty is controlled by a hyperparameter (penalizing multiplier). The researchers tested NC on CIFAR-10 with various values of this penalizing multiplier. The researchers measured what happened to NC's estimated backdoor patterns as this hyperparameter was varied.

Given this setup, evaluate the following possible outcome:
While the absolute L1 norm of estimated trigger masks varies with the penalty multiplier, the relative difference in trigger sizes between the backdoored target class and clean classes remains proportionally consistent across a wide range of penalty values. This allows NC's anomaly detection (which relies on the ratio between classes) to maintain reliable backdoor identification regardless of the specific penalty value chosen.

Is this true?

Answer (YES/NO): NO